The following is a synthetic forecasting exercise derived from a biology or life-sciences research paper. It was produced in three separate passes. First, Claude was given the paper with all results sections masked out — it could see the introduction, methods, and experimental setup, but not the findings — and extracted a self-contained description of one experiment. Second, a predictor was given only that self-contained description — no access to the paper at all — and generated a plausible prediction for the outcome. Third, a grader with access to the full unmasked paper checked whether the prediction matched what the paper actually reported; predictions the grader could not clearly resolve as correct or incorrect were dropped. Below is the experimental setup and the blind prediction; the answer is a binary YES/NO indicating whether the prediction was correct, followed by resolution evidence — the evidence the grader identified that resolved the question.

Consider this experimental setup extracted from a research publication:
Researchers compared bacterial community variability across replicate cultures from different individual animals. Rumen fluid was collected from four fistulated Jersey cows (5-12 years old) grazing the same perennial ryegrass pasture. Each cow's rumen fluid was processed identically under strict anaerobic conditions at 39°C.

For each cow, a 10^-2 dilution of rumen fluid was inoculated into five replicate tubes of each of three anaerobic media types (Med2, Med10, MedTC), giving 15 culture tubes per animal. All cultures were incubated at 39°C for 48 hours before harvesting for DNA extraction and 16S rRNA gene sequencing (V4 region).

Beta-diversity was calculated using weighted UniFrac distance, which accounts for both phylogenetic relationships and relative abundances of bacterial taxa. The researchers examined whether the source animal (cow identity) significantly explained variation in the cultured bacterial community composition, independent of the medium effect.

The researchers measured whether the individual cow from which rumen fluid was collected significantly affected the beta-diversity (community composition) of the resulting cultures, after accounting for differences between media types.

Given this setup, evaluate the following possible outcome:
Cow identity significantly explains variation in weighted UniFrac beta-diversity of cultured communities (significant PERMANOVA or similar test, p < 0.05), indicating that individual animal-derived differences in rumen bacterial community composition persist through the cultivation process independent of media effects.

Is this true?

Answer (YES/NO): NO